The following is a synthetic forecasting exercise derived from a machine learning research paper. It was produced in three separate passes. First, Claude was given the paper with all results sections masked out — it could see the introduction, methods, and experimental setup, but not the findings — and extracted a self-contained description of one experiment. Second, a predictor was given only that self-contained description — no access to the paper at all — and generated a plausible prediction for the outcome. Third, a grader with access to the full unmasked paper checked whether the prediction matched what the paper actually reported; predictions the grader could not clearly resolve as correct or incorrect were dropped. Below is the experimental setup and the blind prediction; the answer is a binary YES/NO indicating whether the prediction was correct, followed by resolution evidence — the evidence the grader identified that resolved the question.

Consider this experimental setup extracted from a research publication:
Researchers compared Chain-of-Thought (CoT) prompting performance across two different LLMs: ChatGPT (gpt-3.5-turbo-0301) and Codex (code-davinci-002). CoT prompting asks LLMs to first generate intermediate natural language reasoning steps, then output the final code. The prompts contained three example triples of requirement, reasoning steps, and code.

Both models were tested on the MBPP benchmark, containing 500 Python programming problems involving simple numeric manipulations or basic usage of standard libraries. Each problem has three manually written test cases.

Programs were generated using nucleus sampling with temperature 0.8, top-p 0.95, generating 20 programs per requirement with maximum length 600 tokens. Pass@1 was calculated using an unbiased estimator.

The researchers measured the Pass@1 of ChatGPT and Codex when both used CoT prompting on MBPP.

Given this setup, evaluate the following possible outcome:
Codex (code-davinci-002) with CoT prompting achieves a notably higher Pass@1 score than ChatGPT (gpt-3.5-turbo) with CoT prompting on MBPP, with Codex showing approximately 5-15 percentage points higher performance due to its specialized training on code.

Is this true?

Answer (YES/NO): NO